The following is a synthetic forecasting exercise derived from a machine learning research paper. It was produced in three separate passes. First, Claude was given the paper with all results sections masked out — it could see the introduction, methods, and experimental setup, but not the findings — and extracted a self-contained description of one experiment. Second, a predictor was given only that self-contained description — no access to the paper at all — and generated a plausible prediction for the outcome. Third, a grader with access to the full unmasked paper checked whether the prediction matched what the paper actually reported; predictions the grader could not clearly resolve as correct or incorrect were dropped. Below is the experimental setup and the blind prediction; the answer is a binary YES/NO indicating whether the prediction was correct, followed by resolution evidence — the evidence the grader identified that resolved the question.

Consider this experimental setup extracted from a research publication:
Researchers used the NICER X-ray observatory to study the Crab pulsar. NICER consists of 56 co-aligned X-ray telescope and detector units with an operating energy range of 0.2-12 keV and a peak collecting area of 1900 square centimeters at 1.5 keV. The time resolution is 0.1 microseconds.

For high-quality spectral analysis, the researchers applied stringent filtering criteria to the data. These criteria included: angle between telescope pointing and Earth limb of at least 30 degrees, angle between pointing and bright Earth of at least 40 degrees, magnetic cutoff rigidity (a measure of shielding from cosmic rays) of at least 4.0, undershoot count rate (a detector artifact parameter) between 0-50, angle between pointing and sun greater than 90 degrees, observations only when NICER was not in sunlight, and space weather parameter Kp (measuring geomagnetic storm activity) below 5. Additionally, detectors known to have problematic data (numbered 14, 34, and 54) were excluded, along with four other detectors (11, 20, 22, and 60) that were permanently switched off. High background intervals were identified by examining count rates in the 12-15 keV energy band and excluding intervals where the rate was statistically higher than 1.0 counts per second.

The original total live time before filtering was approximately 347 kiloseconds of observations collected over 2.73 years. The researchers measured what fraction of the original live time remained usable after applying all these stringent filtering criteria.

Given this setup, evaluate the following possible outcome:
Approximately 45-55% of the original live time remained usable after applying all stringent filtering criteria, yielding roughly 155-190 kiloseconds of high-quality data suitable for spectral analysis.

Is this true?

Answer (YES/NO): NO